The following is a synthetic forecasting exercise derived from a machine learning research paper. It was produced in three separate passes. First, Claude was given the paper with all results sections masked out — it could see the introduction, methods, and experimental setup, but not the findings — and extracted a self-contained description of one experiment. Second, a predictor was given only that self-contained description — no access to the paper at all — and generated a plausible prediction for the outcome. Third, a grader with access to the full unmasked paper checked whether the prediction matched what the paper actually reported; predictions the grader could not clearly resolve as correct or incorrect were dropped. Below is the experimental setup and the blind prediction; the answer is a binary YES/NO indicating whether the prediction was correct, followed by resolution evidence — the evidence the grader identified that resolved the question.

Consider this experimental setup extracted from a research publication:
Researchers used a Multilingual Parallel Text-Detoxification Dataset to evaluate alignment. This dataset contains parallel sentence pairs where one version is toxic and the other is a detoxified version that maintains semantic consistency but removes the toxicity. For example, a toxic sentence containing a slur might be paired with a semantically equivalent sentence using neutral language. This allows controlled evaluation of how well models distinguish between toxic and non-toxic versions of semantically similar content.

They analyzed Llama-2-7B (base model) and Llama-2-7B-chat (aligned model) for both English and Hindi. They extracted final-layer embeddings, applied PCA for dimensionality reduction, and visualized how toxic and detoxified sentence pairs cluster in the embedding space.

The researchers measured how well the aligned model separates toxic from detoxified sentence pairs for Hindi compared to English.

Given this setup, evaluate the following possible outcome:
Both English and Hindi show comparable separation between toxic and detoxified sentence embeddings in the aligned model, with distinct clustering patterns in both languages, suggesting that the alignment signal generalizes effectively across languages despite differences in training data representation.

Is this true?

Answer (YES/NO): NO